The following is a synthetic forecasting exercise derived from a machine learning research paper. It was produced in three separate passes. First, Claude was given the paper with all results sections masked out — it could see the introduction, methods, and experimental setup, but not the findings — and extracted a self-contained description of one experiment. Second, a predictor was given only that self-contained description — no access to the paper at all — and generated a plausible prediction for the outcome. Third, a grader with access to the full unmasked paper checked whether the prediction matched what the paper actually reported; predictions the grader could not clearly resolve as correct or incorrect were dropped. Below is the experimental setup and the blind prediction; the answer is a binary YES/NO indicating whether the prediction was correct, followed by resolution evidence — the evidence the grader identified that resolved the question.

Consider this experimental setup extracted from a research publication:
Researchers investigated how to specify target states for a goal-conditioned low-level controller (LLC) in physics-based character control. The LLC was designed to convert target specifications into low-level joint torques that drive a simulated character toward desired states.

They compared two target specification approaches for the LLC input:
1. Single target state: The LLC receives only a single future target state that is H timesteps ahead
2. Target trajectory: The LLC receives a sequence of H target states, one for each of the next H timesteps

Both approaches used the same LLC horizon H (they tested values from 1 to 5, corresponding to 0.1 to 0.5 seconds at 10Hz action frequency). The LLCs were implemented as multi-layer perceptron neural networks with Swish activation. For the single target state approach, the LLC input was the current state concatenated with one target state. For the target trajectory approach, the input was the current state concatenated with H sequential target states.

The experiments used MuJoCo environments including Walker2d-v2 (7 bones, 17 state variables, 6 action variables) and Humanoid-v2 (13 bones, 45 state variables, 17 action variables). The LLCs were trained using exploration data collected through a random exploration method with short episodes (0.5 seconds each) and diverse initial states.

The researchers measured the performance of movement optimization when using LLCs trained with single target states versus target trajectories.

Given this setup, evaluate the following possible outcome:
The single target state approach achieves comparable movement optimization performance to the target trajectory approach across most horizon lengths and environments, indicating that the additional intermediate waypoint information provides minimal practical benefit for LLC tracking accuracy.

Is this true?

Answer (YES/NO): NO